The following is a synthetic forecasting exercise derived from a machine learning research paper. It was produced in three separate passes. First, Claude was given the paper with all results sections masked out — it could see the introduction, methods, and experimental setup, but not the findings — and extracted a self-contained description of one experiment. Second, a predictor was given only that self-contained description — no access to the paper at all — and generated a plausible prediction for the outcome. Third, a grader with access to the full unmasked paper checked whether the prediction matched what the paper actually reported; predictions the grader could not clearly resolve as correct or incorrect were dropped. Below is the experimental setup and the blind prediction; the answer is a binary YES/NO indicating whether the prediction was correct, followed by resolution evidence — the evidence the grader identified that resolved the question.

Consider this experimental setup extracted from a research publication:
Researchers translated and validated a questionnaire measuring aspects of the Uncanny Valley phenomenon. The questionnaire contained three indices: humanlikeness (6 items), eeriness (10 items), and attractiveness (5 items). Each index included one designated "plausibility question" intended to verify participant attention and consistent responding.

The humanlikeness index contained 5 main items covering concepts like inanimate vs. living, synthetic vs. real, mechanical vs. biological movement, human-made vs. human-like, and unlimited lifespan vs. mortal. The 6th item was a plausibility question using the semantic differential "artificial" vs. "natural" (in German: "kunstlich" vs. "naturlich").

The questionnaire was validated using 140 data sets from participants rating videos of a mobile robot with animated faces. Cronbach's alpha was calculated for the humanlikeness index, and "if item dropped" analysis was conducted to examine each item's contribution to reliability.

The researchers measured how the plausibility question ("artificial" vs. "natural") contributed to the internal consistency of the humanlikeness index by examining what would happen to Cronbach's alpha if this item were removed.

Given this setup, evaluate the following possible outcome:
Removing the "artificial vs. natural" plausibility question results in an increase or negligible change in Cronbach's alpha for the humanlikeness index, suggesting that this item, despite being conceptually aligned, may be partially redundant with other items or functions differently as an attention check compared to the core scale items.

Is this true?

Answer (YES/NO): NO